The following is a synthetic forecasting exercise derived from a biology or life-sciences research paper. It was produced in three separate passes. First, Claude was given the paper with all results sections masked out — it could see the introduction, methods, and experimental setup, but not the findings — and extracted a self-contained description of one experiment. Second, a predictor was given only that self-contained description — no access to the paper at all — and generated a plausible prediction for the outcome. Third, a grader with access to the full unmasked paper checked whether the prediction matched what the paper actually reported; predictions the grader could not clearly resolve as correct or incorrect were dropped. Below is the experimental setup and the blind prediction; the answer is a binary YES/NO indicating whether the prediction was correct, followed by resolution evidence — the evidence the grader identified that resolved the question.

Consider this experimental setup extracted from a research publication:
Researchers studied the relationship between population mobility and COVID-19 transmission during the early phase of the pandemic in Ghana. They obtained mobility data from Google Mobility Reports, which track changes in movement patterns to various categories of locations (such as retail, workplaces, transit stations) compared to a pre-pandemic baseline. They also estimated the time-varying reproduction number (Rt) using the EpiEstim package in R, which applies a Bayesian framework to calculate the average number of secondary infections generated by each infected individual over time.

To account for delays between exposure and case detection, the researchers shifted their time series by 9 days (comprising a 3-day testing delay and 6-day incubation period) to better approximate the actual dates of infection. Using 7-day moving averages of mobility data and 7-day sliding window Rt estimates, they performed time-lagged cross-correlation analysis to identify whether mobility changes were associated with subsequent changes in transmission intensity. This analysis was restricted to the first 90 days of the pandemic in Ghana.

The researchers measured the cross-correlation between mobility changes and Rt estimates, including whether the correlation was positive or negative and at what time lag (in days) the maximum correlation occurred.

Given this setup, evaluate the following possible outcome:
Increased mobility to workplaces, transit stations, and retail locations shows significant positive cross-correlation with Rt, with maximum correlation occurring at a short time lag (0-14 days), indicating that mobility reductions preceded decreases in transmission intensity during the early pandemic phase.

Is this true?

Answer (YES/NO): NO